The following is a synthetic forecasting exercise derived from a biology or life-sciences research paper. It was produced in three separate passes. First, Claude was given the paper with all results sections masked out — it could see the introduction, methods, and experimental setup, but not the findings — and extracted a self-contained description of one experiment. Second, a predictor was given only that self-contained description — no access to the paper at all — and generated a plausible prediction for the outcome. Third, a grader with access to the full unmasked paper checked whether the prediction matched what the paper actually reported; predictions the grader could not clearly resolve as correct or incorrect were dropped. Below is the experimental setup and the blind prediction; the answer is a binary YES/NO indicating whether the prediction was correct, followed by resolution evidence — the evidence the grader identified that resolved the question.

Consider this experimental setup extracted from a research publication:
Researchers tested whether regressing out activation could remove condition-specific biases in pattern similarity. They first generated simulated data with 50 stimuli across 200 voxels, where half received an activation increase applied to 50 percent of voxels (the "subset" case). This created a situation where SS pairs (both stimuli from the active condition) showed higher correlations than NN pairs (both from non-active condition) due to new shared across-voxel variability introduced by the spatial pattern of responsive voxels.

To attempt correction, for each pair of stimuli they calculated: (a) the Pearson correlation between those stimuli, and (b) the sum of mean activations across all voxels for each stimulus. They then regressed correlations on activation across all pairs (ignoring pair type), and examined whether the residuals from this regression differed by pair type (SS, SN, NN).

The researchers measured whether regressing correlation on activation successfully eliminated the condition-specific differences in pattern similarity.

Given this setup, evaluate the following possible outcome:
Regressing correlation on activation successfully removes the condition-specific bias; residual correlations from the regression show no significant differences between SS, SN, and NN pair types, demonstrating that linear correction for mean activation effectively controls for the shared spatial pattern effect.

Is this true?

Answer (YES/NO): NO